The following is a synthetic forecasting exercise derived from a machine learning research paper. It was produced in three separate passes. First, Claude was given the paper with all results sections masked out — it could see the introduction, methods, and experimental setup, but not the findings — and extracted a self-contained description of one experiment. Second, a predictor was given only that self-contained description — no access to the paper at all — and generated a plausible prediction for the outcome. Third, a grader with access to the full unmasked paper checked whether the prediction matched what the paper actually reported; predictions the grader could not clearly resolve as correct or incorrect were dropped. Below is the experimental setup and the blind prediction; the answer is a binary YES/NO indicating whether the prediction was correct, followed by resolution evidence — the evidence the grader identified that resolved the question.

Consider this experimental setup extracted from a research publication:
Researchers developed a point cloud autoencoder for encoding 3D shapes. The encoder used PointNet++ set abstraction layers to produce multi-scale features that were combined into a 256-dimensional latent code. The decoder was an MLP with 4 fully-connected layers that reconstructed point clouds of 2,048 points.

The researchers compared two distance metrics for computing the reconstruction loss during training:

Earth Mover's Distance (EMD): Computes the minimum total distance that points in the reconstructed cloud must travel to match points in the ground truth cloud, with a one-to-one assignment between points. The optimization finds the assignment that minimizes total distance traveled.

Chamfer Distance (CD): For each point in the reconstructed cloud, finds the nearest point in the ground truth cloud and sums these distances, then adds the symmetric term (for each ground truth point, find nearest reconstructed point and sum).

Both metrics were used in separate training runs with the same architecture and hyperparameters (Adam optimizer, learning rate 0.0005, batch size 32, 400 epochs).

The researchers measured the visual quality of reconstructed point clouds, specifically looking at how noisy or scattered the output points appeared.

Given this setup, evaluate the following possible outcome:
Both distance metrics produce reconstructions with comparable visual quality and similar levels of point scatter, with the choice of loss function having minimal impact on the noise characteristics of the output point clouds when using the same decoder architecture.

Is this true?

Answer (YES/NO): NO